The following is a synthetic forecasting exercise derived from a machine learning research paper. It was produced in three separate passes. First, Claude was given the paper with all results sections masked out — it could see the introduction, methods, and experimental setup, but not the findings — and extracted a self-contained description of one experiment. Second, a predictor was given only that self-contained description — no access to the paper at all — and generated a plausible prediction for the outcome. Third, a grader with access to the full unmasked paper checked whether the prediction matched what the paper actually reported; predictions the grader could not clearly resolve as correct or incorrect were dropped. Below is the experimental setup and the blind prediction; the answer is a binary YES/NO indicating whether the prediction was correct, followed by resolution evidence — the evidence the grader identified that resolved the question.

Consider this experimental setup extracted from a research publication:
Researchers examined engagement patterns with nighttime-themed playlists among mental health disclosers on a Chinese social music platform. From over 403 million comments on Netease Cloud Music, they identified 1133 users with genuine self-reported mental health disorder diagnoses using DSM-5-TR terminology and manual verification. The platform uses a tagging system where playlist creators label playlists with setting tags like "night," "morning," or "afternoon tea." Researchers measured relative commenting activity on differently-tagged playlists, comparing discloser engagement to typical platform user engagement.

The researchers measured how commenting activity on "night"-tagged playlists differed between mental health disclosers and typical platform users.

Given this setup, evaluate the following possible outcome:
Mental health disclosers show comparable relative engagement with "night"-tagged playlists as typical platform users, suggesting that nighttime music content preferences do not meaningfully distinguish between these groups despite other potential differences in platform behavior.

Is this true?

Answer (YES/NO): NO